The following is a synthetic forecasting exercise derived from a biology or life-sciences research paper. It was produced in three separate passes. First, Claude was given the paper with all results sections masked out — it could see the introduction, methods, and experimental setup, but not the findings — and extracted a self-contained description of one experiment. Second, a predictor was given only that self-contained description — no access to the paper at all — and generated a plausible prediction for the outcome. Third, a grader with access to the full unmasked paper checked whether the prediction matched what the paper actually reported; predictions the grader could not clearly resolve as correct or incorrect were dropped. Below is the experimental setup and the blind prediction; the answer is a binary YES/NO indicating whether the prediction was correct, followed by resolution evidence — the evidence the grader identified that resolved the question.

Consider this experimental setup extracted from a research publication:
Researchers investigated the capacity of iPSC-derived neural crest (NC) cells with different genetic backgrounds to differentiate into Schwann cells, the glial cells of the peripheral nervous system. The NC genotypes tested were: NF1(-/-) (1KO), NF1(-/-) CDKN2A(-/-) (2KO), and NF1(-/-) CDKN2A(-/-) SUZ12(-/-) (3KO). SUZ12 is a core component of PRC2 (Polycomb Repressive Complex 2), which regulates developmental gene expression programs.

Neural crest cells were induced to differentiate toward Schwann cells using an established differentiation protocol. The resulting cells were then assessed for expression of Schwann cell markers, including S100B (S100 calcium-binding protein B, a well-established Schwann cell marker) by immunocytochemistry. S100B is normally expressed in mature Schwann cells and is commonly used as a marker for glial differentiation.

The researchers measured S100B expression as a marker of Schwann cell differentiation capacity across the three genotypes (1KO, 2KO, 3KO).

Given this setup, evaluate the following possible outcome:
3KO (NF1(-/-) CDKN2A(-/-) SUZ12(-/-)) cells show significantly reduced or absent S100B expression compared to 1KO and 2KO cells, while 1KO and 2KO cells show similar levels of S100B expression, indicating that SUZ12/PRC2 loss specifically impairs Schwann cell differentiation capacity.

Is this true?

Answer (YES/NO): YES